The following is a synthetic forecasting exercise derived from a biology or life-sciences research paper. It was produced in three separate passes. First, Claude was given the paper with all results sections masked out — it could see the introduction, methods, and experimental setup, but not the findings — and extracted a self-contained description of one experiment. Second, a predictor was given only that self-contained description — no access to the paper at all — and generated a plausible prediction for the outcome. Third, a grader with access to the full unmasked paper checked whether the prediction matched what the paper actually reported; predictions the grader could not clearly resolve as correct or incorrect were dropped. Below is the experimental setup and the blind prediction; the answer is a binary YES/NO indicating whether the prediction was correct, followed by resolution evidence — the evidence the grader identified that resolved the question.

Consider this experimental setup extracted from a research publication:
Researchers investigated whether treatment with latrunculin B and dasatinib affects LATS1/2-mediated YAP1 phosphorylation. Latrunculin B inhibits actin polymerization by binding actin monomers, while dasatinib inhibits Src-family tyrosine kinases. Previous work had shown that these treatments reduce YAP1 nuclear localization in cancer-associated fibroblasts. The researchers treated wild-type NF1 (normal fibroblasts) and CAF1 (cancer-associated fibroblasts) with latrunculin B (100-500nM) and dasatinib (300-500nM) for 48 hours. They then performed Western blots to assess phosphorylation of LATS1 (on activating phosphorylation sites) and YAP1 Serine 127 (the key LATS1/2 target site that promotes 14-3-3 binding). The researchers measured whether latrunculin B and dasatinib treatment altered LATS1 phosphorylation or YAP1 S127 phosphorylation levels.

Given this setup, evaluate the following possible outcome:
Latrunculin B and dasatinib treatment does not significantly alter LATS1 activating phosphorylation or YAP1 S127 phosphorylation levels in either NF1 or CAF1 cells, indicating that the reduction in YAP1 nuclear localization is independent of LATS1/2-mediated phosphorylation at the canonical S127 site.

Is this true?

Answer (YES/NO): YES